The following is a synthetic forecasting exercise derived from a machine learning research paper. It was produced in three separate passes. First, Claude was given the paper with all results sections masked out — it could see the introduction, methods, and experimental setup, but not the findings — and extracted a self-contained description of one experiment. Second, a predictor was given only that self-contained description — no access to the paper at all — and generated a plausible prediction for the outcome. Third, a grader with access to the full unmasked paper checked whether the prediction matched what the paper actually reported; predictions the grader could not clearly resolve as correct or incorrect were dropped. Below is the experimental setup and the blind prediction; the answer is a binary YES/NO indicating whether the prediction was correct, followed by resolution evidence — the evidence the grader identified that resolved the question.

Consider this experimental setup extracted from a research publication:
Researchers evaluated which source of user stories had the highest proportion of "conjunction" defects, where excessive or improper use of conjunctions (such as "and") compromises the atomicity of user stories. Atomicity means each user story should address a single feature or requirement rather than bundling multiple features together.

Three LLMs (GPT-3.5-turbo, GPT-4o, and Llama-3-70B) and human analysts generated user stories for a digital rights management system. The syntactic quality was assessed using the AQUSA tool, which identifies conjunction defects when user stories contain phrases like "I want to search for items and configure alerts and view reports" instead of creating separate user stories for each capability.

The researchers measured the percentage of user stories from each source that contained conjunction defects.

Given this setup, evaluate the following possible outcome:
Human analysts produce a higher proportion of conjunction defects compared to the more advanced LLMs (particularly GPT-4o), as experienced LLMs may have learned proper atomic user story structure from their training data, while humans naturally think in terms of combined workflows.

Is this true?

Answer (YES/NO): YES